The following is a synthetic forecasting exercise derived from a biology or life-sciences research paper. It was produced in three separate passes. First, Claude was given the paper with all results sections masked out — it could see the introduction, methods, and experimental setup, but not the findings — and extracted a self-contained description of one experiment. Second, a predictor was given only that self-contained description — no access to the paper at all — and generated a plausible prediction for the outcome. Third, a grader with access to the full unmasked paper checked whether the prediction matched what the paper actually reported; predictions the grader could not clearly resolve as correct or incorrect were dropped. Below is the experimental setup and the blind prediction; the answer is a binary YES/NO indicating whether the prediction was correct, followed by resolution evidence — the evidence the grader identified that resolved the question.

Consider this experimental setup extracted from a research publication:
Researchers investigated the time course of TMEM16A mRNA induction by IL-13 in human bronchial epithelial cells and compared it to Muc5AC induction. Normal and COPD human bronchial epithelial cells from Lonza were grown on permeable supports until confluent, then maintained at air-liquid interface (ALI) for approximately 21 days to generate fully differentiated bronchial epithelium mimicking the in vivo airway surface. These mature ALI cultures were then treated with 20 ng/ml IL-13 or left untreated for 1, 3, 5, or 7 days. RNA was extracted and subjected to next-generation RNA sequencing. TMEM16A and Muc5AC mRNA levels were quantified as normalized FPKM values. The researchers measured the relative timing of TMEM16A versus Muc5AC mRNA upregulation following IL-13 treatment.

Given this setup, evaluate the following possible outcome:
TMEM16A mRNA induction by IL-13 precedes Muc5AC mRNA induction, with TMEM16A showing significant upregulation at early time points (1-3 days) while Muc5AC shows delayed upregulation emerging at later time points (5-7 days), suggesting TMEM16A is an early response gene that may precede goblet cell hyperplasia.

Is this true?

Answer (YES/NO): NO